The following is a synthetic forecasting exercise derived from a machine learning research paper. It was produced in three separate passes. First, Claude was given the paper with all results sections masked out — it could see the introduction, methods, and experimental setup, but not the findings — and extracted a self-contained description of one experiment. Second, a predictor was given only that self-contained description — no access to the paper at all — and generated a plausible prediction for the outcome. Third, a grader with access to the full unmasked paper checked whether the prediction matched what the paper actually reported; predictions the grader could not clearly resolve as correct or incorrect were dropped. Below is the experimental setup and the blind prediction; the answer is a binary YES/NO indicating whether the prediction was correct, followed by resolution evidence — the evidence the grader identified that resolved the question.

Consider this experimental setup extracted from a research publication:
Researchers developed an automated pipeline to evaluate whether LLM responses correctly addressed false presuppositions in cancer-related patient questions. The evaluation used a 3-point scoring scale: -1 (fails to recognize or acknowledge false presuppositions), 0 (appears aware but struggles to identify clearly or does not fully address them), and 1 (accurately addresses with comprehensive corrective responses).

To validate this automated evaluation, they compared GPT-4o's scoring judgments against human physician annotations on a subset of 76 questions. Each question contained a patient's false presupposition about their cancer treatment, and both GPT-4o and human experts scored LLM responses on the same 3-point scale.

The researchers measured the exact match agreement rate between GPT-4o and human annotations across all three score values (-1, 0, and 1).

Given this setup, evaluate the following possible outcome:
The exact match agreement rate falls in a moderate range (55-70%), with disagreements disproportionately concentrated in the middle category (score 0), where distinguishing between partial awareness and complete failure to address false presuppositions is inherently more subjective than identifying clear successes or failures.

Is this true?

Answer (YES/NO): NO